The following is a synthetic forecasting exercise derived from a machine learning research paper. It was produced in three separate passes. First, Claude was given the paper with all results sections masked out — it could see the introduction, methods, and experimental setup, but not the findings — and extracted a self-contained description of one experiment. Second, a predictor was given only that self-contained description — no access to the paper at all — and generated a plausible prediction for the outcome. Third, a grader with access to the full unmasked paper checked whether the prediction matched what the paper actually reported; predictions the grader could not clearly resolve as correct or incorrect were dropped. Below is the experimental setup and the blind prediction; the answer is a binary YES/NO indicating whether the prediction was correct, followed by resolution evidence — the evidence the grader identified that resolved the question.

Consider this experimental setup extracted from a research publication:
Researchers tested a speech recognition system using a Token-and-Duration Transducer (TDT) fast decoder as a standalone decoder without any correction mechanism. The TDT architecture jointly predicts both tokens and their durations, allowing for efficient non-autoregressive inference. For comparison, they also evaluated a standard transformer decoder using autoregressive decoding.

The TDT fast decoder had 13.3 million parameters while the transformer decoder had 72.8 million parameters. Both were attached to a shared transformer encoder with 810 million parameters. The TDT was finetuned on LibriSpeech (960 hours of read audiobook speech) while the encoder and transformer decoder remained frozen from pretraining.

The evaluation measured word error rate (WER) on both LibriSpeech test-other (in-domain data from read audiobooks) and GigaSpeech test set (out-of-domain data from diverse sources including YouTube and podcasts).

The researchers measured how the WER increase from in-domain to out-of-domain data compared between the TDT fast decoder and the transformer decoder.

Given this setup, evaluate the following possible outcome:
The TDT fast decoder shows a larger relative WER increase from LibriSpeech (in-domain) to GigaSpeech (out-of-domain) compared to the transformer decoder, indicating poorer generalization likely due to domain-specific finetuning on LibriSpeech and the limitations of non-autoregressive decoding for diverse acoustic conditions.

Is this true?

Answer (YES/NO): YES